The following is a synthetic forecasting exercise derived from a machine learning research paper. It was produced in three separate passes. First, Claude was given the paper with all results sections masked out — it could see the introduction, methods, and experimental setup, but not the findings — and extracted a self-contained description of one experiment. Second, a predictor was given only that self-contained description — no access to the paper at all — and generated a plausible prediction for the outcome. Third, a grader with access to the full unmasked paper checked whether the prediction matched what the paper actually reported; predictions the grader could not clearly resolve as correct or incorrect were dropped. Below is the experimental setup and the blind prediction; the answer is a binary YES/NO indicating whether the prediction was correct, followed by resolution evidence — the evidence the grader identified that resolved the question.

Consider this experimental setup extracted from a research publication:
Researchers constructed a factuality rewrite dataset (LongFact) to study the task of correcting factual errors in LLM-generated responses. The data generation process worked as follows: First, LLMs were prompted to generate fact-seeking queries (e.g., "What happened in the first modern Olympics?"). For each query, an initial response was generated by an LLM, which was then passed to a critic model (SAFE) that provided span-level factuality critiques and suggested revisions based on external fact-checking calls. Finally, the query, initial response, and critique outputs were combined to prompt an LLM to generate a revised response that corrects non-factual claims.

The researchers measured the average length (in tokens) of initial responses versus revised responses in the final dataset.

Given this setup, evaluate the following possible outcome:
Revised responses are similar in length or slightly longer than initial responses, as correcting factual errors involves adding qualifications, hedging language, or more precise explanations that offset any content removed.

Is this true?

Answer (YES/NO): NO